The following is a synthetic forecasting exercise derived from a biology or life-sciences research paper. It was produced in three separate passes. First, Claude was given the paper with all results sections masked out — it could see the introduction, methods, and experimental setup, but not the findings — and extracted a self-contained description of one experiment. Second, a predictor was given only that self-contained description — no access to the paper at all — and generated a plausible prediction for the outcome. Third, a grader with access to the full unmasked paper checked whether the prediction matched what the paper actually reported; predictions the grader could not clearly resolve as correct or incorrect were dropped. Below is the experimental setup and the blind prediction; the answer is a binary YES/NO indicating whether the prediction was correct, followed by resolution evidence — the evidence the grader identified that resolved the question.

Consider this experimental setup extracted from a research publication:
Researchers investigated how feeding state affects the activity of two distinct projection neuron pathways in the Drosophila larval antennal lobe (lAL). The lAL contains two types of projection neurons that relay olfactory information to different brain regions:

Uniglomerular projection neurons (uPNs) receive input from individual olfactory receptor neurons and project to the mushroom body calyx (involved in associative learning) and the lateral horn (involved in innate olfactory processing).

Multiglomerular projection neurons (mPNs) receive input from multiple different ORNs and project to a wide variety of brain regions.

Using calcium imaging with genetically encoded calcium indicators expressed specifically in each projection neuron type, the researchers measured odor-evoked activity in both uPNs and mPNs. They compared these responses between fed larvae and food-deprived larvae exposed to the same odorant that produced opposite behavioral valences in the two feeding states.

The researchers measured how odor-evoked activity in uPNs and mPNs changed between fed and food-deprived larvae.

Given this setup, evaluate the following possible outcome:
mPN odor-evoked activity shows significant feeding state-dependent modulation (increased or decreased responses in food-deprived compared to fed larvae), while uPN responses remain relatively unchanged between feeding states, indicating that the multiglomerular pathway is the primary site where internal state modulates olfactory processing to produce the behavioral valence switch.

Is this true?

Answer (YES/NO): NO